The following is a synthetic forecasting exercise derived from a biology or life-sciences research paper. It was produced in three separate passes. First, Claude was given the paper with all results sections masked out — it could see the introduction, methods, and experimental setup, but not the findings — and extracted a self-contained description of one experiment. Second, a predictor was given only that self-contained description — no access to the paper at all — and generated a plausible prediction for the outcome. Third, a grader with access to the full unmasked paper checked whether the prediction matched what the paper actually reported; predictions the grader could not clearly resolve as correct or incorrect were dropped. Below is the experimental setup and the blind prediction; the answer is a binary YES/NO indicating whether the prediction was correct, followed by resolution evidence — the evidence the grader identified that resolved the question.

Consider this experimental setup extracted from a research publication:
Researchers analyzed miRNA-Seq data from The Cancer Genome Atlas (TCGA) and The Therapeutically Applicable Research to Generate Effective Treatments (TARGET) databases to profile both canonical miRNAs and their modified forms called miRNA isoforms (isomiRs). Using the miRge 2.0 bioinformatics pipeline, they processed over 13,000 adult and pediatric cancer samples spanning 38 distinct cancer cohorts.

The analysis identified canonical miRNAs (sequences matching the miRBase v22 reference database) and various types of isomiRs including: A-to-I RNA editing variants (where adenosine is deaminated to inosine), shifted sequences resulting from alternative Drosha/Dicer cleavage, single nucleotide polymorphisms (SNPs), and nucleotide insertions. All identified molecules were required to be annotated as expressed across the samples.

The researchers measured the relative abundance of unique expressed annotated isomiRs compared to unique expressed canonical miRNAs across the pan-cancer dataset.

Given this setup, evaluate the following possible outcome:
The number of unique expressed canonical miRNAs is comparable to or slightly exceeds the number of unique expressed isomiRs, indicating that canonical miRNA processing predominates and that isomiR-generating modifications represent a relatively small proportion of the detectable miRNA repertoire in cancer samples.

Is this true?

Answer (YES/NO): NO